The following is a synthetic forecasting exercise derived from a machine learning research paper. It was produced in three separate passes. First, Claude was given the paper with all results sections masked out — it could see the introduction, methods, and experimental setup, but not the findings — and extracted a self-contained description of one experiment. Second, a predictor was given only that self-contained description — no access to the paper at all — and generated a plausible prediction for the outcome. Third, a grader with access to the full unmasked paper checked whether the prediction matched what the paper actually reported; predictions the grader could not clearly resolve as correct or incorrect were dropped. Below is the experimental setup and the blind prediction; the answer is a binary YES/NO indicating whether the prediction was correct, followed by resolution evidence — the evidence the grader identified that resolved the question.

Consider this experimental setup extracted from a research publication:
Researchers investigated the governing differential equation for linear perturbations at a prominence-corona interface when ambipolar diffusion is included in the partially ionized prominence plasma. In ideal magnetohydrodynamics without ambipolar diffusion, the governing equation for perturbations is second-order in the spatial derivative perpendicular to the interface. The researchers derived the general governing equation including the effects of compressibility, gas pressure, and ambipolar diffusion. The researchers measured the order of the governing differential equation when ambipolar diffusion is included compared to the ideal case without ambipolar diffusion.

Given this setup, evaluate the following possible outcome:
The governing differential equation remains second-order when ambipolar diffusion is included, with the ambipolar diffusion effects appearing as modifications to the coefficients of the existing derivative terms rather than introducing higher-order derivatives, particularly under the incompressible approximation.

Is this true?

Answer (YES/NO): NO